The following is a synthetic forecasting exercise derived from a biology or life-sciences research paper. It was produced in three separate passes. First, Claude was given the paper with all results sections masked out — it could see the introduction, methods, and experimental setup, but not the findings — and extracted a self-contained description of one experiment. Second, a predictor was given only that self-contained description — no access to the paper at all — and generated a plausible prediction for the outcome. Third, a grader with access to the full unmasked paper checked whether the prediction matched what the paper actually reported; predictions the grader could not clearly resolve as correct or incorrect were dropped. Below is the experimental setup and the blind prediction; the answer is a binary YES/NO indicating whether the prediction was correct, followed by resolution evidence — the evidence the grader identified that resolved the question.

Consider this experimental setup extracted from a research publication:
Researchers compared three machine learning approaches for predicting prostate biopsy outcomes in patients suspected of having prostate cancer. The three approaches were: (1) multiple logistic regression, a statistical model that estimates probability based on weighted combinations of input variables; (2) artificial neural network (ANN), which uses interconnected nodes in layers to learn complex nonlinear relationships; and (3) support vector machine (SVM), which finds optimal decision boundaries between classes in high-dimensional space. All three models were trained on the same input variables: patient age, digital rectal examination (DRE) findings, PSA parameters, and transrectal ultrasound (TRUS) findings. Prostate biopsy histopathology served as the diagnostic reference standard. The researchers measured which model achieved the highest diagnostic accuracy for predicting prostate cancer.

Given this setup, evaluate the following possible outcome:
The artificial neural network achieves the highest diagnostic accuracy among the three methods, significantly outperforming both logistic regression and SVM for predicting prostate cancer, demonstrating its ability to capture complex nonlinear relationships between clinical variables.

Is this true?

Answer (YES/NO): NO